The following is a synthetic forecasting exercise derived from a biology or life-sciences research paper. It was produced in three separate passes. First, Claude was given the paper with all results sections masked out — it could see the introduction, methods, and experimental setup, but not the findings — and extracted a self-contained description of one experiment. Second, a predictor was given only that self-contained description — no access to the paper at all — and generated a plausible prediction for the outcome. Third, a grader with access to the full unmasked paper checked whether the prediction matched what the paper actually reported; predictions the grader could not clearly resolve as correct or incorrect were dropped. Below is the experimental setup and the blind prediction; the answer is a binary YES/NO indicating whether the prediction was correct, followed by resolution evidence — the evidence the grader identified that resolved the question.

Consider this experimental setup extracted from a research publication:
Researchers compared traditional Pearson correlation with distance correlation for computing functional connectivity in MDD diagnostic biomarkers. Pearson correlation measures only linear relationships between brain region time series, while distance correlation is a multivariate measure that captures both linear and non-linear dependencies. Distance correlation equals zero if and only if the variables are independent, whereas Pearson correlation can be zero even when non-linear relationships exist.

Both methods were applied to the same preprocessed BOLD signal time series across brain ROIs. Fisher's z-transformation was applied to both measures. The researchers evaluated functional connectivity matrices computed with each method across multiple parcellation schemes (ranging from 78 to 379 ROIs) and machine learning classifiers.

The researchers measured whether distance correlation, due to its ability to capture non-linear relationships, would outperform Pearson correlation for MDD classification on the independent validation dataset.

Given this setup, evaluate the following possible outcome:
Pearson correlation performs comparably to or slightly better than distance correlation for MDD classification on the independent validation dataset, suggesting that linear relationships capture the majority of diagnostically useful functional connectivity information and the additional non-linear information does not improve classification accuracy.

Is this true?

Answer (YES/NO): NO